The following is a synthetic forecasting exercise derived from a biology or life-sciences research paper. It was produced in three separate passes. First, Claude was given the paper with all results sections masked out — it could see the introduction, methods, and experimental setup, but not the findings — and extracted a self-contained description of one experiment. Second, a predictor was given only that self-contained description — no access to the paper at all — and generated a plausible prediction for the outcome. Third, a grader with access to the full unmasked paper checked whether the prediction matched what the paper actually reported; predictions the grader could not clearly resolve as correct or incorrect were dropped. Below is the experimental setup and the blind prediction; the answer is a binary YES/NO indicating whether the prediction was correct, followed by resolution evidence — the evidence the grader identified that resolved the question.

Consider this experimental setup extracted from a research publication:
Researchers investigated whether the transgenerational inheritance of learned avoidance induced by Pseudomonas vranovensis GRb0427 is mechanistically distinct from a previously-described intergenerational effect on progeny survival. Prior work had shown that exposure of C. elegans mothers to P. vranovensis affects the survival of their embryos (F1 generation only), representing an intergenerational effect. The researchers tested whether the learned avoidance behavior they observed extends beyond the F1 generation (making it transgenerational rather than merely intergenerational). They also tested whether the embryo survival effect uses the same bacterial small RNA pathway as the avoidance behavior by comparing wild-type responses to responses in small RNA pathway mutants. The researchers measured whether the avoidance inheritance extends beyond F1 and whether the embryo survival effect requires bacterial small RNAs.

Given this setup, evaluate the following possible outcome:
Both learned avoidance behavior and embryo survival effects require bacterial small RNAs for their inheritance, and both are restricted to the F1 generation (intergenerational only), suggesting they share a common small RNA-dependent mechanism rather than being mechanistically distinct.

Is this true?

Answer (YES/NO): NO